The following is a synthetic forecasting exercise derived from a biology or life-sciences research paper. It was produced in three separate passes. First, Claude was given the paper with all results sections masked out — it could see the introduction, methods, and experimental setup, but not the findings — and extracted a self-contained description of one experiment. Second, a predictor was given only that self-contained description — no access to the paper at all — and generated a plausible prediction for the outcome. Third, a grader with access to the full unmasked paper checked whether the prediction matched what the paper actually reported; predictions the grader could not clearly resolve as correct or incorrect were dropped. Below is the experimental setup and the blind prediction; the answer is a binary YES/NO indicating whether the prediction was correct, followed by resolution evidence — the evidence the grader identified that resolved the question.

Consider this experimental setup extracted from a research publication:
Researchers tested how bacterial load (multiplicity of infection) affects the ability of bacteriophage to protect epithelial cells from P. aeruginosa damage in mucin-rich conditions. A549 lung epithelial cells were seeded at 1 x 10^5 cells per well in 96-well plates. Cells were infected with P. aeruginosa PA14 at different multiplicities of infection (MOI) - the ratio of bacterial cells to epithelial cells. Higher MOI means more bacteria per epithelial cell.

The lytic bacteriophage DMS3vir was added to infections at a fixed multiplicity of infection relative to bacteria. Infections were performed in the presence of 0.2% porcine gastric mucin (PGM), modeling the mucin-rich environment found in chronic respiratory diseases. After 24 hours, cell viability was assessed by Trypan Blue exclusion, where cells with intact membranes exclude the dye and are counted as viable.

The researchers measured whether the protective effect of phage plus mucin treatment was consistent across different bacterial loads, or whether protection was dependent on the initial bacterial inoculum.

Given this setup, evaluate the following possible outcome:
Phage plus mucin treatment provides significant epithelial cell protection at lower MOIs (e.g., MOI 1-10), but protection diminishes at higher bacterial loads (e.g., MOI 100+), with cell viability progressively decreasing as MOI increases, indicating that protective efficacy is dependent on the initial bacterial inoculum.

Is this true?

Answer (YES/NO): YES